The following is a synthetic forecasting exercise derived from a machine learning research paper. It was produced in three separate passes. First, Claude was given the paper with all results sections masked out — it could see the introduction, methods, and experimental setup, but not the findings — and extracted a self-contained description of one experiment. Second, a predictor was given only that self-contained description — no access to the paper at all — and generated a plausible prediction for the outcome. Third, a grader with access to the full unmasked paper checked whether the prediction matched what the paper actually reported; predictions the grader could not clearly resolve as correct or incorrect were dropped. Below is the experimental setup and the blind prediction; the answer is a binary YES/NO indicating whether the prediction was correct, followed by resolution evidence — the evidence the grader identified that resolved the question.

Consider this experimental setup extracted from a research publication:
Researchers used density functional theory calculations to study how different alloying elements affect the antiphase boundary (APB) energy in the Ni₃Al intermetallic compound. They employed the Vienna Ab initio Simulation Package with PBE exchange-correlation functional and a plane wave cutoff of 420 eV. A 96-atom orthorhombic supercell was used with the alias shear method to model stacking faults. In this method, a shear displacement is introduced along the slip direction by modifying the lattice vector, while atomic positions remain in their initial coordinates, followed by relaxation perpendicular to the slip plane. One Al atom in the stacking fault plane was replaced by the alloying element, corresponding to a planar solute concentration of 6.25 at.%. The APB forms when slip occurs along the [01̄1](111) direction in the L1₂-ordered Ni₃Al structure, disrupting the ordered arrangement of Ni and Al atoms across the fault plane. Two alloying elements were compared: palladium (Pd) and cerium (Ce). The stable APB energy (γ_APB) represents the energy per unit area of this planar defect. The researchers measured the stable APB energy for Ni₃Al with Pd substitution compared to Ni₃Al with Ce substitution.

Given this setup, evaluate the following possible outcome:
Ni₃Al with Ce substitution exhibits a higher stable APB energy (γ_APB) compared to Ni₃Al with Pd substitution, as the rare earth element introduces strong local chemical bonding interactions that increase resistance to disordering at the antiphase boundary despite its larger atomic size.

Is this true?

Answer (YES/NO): YES